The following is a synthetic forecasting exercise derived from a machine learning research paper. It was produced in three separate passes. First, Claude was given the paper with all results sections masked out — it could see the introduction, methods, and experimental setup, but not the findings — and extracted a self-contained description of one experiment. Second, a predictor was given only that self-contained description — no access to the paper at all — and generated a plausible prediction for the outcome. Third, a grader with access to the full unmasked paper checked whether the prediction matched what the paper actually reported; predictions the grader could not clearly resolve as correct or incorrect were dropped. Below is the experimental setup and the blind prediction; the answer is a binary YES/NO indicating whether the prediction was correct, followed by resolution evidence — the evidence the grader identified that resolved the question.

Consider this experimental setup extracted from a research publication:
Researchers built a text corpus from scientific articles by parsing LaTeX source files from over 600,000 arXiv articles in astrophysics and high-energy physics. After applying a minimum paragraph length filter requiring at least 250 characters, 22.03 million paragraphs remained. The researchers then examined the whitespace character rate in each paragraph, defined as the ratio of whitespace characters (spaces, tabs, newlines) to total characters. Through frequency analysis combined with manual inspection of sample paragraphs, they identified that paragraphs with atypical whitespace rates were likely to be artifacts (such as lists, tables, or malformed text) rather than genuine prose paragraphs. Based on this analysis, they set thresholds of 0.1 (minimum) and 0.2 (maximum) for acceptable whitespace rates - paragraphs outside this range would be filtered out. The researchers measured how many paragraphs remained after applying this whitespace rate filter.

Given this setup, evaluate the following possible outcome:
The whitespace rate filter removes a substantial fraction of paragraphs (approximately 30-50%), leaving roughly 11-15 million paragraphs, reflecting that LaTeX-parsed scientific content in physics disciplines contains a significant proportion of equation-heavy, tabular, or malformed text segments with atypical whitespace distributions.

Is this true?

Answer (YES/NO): NO